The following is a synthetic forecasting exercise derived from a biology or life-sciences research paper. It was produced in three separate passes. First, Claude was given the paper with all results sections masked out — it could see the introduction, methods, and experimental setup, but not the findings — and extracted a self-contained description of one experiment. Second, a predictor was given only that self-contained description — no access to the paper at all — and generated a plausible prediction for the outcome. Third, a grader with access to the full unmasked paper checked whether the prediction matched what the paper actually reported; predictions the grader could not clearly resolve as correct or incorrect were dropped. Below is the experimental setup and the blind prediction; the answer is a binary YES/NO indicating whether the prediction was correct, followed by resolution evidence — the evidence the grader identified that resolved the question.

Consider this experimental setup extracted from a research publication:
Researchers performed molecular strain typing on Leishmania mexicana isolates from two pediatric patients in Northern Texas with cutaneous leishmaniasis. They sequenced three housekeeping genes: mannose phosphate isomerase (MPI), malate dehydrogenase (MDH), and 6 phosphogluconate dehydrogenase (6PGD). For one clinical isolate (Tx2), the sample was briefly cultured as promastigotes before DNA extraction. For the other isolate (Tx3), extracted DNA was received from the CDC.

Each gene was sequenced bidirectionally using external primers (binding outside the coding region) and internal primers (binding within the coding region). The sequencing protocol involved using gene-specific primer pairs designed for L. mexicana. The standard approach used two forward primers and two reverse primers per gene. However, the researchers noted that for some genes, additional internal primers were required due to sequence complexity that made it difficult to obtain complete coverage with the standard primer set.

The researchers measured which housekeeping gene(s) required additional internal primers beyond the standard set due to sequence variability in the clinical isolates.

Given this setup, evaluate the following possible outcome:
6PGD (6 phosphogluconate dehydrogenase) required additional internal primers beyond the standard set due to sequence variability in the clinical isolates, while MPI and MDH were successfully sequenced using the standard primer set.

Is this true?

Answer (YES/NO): NO